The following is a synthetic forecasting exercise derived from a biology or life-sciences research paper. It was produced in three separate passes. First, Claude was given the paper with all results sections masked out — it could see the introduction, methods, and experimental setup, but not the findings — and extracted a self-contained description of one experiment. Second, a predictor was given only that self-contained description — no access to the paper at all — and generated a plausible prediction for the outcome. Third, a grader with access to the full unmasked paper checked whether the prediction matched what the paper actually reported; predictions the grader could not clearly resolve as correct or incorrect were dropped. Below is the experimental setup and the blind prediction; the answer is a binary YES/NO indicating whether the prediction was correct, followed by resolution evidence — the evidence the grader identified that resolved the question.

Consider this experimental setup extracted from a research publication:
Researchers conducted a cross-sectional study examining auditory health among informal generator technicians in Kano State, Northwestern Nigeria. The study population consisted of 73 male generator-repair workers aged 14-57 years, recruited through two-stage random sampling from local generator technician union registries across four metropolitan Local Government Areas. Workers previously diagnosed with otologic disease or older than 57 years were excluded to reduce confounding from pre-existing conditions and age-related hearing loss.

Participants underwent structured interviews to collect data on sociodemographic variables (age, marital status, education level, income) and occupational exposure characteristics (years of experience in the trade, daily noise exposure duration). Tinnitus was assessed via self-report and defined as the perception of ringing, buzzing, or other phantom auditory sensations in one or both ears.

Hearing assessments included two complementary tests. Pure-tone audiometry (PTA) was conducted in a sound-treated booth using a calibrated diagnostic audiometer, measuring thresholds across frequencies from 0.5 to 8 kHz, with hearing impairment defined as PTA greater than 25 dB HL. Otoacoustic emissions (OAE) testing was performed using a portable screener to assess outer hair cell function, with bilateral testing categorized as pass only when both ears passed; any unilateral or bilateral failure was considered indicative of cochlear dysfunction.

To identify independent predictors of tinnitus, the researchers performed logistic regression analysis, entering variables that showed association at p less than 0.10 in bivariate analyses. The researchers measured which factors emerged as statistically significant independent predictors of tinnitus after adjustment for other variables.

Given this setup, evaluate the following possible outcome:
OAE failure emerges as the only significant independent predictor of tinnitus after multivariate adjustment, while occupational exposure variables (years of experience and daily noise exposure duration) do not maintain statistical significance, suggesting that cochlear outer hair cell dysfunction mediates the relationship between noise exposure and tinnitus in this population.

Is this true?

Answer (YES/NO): NO